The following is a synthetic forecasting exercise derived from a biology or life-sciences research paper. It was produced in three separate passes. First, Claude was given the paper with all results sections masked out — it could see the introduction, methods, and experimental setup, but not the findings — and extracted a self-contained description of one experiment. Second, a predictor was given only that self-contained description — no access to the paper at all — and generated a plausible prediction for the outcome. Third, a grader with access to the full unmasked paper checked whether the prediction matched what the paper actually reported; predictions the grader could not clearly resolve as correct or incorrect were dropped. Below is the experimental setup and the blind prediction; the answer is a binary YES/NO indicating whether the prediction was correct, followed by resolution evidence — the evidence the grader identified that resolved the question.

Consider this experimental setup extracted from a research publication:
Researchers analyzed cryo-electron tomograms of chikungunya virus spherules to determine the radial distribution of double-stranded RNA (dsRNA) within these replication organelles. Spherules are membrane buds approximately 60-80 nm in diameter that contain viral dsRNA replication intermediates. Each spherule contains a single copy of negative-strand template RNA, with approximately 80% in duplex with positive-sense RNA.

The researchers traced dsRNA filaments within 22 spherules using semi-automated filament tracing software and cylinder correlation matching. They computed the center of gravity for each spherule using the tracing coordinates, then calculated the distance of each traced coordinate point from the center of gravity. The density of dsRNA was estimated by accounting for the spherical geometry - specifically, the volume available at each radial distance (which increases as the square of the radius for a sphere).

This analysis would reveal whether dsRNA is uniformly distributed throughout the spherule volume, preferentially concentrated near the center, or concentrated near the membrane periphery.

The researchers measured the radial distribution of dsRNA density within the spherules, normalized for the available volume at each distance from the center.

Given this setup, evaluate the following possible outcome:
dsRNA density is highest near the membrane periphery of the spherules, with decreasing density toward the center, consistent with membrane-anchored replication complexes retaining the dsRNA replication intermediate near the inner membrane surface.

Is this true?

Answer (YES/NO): NO